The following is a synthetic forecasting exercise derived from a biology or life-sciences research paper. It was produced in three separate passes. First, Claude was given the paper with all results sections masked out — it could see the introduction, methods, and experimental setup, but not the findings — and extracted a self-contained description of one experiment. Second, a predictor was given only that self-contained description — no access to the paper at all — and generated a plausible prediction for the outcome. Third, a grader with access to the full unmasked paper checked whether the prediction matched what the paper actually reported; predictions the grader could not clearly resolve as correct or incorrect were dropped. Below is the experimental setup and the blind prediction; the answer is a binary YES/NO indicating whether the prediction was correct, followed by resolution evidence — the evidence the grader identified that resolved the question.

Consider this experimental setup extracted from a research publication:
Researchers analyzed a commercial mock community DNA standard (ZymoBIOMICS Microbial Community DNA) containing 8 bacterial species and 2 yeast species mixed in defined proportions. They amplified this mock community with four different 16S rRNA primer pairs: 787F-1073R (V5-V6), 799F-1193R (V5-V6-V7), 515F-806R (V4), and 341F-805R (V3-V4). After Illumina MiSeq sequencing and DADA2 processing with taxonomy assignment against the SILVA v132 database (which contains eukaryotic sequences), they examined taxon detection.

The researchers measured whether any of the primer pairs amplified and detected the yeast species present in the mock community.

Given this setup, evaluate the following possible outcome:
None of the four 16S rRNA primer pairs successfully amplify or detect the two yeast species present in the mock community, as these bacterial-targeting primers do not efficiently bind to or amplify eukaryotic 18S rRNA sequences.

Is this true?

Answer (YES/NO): YES